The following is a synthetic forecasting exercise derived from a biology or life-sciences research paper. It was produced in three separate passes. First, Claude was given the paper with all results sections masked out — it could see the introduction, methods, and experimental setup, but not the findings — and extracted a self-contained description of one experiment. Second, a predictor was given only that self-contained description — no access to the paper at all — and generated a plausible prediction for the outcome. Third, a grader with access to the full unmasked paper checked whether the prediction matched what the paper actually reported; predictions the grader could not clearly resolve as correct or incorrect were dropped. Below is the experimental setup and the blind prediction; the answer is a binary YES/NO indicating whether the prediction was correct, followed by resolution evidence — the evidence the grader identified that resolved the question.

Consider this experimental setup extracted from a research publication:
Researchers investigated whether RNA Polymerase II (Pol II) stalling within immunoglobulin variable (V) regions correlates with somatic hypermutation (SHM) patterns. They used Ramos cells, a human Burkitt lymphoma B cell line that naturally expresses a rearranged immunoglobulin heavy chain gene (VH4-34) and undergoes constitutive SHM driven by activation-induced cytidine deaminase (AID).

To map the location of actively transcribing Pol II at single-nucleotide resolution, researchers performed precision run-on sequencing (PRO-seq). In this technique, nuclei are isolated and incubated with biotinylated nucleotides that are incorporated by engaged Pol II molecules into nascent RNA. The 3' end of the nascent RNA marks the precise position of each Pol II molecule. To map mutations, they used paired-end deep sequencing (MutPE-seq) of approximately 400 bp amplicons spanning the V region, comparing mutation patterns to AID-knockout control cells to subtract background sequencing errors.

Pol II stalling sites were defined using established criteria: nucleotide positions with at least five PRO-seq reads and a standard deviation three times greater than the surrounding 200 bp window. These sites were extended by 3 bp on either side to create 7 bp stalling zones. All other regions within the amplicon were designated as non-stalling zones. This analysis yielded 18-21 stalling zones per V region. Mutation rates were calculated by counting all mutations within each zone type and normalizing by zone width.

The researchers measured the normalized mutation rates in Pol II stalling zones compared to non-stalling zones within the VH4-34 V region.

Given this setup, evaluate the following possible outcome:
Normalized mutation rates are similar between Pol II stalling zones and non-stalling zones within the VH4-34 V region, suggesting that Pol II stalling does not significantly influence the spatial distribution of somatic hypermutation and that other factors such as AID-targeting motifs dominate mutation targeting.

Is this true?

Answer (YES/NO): YES